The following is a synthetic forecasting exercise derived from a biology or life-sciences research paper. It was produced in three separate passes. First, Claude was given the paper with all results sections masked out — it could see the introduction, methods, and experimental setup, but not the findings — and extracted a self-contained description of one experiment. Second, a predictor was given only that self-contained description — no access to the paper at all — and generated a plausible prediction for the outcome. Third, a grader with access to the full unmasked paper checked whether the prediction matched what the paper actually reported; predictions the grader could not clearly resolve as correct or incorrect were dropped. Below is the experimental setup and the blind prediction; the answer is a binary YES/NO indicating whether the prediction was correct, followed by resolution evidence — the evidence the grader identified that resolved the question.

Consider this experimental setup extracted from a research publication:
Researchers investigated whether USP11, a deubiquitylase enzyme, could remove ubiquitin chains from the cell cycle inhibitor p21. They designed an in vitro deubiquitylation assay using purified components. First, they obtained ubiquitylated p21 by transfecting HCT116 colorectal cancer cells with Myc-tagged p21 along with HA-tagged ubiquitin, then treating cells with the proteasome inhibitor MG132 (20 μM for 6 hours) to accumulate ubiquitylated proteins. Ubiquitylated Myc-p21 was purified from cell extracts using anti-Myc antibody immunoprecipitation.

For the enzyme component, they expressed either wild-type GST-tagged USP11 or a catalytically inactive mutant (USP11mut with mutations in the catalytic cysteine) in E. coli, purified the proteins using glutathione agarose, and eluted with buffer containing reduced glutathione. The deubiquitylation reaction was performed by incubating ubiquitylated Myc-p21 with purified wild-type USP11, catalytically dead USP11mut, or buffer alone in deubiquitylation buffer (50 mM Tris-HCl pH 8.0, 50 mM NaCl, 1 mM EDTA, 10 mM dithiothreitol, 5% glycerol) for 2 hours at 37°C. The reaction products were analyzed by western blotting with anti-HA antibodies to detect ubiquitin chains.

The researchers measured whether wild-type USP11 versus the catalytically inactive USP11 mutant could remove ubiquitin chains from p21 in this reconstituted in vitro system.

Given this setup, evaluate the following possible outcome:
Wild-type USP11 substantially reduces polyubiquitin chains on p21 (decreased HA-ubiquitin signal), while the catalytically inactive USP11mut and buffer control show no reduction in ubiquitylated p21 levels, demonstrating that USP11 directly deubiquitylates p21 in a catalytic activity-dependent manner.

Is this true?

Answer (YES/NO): YES